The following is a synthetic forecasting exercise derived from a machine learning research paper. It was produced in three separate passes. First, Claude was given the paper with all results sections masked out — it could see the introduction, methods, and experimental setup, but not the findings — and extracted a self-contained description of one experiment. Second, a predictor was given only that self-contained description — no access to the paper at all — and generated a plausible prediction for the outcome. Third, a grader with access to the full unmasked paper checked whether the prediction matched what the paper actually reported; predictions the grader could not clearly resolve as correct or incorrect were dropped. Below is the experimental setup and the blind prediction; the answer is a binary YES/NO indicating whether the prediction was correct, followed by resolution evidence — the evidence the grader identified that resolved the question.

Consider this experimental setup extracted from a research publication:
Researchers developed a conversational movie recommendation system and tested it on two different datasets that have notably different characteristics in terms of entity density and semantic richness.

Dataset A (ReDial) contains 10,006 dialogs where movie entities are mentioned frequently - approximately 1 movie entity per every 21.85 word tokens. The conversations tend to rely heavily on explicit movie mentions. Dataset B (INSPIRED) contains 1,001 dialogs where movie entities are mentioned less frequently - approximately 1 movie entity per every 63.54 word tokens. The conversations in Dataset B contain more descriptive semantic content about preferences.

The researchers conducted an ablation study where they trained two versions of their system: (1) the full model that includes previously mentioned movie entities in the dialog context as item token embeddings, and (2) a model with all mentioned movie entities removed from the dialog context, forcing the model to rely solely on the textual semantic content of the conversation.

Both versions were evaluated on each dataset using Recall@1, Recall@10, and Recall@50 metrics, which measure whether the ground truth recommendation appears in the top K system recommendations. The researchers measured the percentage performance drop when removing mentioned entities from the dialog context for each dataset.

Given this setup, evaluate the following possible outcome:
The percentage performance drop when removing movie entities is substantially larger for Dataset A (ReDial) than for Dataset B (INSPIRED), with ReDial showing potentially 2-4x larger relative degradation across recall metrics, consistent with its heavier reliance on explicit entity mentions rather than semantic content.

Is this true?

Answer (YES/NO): YES